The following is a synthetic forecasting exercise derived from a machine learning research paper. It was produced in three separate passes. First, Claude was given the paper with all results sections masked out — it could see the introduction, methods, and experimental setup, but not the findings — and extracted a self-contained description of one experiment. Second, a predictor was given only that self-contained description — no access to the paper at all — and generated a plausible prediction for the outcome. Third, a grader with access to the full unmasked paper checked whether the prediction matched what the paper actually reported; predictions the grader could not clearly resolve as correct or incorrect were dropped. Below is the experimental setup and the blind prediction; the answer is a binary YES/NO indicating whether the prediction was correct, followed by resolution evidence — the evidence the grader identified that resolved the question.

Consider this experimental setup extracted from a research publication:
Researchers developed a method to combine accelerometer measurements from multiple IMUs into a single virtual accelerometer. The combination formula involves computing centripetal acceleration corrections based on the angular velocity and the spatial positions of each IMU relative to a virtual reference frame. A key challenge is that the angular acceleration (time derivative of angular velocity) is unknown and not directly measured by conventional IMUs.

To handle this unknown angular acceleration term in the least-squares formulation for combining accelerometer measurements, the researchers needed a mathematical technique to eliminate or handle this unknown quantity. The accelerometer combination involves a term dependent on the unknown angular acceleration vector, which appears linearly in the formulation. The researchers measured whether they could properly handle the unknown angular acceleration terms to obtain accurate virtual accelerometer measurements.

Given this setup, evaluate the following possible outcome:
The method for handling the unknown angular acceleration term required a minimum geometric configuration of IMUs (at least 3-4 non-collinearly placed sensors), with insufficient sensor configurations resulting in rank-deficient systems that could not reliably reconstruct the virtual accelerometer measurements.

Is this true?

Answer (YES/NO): NO